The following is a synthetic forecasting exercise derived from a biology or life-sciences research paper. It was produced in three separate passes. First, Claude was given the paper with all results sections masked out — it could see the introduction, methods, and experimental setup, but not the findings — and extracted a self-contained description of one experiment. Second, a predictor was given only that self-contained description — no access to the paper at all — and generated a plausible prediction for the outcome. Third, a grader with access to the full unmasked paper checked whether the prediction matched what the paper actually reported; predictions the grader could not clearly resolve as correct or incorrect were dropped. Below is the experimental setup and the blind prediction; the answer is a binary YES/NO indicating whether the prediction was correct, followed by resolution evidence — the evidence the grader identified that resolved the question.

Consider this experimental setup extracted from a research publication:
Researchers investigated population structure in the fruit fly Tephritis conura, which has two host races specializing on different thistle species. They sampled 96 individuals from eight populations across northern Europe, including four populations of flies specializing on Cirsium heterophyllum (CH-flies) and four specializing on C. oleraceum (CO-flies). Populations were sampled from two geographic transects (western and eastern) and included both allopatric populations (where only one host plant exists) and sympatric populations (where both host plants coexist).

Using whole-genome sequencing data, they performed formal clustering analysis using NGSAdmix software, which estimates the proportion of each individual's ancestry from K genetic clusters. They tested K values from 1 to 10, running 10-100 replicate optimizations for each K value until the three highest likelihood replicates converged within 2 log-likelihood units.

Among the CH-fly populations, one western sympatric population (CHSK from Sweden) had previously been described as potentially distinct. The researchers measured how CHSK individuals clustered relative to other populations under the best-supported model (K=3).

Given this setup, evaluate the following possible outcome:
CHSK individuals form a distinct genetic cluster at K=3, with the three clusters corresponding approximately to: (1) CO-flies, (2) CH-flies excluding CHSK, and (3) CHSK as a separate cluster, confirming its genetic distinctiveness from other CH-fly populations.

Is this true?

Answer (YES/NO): YES